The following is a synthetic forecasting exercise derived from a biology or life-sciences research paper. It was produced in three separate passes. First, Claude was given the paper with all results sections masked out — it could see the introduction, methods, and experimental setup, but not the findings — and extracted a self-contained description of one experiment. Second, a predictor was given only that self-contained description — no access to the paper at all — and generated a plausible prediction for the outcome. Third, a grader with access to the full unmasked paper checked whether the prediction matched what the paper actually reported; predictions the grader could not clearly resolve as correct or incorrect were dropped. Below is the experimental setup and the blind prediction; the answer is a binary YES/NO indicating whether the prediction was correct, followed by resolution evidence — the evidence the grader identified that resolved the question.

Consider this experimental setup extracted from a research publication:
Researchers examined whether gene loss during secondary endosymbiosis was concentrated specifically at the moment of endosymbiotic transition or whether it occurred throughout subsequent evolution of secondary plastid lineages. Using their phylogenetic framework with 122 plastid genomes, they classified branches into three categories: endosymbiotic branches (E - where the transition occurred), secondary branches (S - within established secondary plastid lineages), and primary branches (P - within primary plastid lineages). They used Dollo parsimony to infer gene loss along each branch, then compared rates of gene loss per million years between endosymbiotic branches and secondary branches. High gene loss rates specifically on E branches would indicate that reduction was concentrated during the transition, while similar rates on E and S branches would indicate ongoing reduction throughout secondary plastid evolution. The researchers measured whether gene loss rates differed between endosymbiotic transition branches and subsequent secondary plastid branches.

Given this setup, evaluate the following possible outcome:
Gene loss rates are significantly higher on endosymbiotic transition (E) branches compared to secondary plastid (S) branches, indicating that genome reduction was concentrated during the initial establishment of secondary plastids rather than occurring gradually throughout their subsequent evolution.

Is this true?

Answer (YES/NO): NO